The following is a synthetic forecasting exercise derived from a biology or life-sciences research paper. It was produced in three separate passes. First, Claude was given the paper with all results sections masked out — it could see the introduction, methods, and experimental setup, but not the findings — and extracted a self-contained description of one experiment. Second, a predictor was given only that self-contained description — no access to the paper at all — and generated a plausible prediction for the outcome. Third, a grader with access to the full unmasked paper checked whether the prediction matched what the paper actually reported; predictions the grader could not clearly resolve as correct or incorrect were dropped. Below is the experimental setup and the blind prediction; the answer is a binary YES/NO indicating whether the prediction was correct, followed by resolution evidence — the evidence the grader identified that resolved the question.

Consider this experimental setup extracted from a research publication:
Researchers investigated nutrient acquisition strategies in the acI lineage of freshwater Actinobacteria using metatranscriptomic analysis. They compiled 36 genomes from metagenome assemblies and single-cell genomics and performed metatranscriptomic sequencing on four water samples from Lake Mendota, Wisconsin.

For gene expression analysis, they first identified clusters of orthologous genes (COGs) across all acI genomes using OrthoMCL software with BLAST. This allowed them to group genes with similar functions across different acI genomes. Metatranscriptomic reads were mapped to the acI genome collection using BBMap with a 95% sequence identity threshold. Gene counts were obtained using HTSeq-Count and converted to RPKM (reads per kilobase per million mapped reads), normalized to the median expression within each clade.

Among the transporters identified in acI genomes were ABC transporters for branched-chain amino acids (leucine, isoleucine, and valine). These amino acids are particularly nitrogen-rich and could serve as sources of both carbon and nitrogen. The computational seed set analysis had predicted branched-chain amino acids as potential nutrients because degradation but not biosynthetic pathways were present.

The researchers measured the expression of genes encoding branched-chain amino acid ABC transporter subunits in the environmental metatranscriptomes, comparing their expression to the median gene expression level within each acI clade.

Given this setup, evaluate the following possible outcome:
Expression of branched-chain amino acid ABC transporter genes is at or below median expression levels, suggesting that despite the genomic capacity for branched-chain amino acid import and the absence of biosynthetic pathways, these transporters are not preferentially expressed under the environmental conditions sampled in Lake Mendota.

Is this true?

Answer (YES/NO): NO